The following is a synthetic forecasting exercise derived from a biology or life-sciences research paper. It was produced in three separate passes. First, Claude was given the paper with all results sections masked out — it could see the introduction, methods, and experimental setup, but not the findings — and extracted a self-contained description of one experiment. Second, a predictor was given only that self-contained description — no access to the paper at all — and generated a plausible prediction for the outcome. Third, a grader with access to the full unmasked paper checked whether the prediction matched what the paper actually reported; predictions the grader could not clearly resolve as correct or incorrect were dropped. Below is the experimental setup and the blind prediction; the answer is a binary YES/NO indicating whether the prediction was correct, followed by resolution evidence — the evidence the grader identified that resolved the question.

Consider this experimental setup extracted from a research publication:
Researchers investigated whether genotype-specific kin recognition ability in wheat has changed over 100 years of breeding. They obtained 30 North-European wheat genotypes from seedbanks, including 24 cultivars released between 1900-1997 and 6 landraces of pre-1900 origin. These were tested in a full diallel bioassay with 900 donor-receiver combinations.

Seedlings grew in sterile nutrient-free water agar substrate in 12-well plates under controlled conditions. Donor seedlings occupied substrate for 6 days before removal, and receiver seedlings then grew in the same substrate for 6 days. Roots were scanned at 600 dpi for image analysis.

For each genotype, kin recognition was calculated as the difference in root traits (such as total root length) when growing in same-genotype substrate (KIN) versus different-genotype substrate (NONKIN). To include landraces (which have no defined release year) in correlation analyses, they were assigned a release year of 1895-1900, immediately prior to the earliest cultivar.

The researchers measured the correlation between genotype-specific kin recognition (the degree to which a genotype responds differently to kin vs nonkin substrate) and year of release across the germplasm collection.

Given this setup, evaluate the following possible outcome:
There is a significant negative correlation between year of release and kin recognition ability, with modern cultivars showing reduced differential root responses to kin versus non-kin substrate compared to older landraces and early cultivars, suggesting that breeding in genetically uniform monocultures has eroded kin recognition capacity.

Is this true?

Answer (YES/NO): NO